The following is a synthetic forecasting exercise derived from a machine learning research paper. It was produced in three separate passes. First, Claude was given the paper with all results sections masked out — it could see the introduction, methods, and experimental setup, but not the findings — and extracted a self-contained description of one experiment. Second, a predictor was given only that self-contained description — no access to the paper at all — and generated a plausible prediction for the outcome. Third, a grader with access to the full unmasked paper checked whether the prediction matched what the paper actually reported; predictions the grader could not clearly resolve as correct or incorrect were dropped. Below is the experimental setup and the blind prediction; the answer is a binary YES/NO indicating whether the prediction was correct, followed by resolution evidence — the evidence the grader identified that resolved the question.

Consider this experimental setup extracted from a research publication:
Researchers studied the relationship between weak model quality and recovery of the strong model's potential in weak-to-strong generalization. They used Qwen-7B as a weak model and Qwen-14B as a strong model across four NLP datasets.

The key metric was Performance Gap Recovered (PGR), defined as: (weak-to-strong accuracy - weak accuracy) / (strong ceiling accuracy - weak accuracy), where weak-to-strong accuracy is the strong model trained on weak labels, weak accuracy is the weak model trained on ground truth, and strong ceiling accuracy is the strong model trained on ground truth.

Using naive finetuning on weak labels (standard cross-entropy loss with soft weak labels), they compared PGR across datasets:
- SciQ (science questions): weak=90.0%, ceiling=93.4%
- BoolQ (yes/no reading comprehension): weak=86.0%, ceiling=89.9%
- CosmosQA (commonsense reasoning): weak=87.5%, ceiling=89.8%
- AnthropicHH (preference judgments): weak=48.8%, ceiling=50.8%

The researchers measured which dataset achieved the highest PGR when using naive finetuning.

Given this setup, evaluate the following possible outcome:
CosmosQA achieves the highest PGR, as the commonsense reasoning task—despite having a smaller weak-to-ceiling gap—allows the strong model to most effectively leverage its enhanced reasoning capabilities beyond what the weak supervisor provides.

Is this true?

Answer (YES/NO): NO